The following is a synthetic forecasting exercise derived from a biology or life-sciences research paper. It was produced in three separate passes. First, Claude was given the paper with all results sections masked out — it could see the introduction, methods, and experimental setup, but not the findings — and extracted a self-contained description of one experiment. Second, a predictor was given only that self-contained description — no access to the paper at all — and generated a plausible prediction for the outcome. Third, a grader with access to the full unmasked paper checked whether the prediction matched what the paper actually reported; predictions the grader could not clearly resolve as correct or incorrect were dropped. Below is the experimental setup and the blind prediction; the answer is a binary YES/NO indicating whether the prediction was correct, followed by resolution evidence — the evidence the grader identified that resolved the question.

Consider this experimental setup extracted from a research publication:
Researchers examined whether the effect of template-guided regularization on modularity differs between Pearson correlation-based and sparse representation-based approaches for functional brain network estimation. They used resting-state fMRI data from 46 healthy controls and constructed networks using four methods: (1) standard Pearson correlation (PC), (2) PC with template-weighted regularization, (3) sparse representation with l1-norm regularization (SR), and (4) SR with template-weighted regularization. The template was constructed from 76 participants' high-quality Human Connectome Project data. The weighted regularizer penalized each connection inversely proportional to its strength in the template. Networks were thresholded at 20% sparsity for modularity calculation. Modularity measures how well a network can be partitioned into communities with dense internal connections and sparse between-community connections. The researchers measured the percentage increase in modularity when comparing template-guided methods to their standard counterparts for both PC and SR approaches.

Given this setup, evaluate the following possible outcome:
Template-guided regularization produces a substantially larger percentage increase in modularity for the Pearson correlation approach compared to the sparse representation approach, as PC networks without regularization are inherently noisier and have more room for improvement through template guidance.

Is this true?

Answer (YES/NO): YES